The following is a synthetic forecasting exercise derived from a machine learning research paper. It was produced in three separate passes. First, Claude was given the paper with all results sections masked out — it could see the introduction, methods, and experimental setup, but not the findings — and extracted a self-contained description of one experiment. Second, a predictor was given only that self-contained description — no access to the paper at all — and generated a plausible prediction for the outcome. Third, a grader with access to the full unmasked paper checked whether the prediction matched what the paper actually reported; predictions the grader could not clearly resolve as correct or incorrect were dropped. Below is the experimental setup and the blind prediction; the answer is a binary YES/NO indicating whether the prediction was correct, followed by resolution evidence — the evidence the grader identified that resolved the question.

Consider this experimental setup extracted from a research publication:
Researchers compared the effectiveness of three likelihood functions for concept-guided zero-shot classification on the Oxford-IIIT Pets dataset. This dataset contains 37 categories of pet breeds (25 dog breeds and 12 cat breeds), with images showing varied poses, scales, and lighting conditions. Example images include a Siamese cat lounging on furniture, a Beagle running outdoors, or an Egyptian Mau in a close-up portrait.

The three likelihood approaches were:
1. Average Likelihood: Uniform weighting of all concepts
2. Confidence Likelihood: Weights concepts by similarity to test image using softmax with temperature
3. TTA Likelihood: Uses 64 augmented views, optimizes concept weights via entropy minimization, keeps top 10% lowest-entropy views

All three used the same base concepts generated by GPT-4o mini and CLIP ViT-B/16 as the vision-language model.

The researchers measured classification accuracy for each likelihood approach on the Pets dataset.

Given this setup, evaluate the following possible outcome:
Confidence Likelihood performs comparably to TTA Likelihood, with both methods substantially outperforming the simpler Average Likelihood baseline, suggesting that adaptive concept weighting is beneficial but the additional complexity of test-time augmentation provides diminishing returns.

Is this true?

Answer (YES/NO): YES